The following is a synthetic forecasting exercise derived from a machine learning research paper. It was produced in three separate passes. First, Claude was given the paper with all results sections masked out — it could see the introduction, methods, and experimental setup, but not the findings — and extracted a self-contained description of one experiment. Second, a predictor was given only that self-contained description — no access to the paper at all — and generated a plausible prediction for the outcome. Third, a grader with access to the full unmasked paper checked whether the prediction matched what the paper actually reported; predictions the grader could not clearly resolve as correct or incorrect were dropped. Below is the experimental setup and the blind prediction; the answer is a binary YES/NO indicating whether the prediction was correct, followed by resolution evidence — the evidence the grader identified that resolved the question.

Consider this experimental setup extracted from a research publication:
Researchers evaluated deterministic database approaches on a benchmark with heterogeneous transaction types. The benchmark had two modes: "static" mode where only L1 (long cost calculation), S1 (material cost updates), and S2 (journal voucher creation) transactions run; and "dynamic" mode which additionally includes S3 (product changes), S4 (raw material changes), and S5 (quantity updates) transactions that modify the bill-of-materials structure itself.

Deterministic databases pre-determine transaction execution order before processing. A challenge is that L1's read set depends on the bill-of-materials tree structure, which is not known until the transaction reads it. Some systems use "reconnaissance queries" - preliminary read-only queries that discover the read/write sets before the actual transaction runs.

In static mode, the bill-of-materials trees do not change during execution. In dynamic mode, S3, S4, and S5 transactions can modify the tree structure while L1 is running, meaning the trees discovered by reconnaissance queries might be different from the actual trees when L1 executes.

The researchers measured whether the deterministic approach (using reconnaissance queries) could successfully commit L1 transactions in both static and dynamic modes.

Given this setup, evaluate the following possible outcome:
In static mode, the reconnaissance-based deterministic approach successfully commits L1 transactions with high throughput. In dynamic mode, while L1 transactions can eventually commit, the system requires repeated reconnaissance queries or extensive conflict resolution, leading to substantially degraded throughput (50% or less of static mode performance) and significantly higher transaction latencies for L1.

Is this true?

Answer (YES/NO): NO